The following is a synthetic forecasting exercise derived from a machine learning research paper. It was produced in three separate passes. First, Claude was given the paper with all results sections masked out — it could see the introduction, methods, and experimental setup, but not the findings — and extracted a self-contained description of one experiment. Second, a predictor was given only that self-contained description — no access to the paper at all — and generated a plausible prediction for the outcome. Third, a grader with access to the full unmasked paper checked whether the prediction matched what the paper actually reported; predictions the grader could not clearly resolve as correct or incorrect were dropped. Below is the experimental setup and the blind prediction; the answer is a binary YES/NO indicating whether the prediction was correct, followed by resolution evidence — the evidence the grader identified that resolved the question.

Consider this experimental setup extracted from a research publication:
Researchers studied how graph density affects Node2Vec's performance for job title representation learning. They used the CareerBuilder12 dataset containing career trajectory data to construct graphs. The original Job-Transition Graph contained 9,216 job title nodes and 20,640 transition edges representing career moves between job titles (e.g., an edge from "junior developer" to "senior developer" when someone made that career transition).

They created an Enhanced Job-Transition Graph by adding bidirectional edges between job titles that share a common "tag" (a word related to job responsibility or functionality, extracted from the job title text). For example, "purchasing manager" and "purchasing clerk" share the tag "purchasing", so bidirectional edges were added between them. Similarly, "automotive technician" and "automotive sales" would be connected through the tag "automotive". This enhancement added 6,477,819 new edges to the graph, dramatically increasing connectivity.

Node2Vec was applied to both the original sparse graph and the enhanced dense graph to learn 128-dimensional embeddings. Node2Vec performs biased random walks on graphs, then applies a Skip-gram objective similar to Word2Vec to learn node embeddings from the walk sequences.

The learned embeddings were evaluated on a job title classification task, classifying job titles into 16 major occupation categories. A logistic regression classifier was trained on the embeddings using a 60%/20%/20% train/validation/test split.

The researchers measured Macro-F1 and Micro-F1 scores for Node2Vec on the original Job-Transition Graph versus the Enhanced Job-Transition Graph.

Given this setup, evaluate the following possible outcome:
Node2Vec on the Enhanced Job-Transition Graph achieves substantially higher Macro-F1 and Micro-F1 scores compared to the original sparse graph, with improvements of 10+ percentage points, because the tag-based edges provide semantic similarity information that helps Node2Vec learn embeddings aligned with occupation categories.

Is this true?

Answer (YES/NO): YES